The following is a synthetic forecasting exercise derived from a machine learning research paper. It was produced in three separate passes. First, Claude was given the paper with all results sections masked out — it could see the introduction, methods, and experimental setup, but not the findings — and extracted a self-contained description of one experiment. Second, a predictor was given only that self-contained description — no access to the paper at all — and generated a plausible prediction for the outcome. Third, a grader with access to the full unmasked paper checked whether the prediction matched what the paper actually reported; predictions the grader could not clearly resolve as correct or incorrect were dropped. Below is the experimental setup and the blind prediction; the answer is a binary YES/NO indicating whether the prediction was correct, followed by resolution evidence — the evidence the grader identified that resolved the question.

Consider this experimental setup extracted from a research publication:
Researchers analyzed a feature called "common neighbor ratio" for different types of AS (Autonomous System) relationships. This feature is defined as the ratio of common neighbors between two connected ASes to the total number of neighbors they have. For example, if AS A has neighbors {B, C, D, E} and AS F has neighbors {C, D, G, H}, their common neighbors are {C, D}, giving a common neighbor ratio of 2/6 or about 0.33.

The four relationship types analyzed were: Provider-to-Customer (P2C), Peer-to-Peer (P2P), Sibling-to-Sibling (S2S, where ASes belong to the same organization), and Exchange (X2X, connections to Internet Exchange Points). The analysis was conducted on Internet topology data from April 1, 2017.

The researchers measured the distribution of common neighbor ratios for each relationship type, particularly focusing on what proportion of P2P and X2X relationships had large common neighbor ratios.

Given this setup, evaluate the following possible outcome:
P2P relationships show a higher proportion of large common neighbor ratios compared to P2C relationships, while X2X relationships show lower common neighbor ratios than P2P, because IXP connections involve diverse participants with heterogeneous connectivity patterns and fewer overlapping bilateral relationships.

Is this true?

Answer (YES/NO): NO